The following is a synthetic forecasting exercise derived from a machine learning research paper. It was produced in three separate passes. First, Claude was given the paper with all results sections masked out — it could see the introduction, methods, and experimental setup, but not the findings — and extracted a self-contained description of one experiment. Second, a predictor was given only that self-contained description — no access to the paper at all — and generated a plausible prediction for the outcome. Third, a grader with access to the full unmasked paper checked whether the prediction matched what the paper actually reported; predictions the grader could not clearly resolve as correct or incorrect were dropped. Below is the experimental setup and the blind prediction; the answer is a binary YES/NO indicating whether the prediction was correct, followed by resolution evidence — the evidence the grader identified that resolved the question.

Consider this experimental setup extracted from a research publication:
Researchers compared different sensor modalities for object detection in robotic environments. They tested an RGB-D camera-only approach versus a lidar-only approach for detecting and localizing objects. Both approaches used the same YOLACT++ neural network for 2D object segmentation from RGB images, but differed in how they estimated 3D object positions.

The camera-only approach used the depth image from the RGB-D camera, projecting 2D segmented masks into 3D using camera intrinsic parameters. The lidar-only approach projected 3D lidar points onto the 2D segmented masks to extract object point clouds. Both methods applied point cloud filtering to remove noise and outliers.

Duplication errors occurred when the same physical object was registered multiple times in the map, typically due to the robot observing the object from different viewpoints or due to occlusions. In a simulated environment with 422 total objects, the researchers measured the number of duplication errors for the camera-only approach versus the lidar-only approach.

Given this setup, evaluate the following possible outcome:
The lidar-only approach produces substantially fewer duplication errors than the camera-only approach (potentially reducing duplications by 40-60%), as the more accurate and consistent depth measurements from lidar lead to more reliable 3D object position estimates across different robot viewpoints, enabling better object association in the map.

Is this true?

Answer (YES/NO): NO